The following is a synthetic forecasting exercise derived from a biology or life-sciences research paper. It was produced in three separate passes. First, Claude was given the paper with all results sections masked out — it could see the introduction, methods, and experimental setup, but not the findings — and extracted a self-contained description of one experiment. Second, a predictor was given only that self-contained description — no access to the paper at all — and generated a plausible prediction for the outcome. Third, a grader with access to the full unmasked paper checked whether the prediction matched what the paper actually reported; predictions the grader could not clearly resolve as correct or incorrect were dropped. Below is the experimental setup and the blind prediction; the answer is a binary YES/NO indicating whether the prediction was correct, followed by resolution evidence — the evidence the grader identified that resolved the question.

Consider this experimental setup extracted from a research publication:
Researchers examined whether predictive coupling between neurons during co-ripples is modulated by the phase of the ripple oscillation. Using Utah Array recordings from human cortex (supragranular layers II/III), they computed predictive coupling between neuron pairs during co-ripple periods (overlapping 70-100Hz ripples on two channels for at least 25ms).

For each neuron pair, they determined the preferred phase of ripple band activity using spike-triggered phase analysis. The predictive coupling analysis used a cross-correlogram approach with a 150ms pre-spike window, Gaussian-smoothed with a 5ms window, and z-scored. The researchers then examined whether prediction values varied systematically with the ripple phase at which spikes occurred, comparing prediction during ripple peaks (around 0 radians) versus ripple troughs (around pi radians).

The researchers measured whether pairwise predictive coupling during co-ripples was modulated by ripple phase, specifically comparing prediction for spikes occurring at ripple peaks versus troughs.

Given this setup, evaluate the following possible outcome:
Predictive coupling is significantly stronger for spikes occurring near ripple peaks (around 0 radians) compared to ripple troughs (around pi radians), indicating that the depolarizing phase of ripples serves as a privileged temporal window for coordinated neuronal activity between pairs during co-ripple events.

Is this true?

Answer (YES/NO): YES